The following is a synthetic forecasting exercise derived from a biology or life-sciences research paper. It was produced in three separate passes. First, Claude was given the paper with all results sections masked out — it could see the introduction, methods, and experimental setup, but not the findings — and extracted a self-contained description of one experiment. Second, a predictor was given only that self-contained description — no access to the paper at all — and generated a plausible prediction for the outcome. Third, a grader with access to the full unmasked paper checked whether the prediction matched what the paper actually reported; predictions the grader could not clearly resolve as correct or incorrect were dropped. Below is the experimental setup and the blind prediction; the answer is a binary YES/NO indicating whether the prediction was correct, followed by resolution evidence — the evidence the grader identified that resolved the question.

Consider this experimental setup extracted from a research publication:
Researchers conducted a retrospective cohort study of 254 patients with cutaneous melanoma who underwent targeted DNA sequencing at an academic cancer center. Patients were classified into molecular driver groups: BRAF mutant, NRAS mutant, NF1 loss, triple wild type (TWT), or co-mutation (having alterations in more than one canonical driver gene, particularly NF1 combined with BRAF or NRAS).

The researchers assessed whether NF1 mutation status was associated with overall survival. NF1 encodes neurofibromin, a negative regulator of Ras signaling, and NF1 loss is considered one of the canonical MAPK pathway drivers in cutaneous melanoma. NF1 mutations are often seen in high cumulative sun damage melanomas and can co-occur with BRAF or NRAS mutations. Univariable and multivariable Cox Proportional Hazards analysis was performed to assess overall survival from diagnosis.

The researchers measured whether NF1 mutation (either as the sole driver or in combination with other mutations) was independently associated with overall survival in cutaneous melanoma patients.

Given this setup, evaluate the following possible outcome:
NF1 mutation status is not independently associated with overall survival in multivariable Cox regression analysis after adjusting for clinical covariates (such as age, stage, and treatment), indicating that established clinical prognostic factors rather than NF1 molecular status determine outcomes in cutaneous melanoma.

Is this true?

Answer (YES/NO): YES